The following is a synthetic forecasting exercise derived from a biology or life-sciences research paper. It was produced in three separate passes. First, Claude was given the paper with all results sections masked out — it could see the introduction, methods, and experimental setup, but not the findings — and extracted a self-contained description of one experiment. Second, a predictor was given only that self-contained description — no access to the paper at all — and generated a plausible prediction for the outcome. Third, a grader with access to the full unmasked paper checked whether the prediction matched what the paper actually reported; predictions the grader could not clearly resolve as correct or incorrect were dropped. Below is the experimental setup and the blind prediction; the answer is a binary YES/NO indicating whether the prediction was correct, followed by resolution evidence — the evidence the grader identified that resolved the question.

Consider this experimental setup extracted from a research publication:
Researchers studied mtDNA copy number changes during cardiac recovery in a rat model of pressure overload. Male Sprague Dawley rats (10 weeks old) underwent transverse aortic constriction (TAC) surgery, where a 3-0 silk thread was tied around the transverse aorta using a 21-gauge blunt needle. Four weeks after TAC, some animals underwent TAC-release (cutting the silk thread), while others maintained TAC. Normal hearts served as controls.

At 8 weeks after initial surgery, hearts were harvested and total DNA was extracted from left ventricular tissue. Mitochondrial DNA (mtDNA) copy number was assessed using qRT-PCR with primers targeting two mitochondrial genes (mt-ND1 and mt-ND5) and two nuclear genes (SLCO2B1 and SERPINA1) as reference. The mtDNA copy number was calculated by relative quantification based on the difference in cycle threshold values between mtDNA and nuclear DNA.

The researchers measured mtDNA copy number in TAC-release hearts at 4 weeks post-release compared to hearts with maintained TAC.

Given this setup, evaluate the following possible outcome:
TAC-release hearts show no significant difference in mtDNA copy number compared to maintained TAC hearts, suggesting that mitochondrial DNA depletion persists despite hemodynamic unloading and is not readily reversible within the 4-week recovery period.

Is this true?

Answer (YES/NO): NO